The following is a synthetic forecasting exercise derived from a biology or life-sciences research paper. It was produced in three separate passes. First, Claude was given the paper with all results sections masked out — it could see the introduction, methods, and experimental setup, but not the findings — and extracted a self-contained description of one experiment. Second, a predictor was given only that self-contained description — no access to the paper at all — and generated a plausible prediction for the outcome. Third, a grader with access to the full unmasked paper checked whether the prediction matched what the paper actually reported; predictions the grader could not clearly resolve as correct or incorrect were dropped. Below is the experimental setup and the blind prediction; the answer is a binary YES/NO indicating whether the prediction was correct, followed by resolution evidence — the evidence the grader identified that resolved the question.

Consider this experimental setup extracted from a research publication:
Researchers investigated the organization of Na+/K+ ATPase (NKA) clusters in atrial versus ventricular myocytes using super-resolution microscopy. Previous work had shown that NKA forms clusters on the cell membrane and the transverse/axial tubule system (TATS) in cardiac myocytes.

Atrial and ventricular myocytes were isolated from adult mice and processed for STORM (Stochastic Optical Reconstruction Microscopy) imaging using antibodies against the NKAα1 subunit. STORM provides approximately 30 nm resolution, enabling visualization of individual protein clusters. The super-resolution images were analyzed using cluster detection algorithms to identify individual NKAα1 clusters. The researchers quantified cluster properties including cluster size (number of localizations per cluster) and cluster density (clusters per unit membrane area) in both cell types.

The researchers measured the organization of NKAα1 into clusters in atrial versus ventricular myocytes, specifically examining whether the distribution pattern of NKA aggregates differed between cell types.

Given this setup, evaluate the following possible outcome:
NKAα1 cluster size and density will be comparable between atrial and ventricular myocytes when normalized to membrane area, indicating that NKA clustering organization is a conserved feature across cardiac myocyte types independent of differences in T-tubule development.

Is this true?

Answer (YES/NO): NO